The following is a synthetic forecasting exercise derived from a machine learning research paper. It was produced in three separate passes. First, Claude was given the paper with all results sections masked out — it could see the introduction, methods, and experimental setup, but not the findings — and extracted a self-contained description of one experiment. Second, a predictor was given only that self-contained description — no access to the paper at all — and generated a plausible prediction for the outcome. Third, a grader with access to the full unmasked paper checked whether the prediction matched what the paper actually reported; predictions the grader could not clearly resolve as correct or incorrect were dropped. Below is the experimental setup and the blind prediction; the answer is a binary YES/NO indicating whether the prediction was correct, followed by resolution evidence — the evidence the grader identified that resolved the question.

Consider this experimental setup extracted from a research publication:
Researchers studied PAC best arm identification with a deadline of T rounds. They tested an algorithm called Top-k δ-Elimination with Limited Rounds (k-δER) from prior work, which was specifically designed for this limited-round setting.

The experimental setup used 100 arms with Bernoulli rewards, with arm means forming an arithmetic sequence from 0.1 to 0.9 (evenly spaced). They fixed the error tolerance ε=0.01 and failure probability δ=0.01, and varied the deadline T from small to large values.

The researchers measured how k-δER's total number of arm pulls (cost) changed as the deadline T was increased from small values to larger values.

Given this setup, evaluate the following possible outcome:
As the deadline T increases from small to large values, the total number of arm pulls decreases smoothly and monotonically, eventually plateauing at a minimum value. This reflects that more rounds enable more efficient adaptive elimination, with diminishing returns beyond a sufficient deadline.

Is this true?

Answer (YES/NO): NO